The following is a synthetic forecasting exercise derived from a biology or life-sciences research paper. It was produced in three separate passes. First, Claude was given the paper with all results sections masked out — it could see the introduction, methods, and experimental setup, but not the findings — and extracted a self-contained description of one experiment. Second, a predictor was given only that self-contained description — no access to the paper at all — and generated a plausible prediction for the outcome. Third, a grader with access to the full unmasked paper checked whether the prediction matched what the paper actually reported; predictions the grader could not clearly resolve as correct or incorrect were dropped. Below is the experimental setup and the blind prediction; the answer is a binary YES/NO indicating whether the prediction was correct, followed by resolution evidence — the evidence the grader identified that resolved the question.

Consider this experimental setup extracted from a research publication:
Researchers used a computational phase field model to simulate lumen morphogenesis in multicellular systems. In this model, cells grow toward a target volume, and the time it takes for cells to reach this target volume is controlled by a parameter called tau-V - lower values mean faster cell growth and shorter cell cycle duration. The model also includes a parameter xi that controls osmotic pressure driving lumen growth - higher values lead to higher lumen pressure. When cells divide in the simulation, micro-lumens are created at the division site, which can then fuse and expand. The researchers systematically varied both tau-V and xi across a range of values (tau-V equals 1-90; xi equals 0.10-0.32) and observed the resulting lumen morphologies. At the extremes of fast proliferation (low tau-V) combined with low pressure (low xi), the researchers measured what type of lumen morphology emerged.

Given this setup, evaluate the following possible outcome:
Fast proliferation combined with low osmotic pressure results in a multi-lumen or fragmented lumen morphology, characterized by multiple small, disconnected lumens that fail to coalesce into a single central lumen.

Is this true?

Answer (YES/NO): NO